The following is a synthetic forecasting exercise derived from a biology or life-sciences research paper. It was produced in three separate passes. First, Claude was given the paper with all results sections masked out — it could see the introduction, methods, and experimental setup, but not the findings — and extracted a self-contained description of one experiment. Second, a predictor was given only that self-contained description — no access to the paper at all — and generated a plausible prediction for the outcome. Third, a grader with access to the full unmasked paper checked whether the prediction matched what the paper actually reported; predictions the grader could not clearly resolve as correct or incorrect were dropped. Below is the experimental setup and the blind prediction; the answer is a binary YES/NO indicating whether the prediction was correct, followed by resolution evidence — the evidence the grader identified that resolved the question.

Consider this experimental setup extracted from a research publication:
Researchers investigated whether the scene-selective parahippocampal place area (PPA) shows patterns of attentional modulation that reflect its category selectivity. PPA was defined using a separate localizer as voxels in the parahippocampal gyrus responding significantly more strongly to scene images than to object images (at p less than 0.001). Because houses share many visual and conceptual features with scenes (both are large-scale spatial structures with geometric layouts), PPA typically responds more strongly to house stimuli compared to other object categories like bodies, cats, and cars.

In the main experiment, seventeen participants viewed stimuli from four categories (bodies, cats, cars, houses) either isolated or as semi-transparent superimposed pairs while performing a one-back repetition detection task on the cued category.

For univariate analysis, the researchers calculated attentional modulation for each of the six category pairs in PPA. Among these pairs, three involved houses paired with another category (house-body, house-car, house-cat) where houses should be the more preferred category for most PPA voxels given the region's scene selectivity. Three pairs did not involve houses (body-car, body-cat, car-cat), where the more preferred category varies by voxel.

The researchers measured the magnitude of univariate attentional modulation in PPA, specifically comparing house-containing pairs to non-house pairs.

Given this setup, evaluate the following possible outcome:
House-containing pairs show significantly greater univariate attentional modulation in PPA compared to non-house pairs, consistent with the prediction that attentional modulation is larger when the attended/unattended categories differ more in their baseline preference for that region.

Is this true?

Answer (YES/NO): YES